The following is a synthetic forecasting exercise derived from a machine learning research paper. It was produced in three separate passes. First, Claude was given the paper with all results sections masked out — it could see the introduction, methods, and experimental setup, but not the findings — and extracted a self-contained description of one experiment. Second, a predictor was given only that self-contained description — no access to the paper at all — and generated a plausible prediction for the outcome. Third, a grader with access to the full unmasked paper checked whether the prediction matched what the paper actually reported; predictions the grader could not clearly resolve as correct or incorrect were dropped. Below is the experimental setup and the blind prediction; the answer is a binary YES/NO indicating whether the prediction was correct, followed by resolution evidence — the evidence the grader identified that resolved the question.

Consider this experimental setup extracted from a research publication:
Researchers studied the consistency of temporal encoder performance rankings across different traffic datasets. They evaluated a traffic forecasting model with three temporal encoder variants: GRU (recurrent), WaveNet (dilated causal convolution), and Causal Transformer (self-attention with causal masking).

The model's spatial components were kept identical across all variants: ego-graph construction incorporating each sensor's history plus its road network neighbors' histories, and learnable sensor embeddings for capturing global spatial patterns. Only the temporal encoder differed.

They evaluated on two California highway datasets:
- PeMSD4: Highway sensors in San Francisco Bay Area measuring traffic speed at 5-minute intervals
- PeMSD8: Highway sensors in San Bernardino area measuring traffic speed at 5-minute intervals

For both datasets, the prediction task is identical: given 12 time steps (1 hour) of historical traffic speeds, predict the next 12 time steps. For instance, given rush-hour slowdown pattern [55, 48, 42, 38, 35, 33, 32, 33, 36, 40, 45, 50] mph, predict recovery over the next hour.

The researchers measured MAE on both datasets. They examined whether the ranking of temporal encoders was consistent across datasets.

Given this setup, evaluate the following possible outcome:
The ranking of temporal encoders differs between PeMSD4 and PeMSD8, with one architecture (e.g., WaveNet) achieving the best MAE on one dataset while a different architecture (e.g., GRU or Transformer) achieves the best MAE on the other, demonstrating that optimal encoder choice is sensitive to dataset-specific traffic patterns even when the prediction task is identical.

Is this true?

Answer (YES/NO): NO